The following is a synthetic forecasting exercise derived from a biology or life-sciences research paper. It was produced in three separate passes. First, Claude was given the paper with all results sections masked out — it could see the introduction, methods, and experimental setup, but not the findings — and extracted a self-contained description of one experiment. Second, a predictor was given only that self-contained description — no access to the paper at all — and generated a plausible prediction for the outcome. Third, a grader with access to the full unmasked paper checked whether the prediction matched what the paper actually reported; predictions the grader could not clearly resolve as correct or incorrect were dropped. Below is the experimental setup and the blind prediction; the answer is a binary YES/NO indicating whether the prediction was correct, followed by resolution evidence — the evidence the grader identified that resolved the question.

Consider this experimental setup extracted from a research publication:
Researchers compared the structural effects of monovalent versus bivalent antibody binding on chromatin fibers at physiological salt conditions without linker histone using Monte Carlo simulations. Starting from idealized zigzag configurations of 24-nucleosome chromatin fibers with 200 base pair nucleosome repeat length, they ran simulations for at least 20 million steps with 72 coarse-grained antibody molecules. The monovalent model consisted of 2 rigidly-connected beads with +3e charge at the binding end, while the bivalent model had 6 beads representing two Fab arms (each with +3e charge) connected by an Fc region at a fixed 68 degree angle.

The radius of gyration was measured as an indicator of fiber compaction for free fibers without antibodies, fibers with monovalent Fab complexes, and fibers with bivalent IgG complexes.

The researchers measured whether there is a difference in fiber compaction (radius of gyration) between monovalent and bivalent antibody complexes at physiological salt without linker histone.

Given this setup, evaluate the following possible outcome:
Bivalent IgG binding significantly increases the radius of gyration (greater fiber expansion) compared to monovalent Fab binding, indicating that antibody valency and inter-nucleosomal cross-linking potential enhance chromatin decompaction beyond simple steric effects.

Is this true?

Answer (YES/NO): NO